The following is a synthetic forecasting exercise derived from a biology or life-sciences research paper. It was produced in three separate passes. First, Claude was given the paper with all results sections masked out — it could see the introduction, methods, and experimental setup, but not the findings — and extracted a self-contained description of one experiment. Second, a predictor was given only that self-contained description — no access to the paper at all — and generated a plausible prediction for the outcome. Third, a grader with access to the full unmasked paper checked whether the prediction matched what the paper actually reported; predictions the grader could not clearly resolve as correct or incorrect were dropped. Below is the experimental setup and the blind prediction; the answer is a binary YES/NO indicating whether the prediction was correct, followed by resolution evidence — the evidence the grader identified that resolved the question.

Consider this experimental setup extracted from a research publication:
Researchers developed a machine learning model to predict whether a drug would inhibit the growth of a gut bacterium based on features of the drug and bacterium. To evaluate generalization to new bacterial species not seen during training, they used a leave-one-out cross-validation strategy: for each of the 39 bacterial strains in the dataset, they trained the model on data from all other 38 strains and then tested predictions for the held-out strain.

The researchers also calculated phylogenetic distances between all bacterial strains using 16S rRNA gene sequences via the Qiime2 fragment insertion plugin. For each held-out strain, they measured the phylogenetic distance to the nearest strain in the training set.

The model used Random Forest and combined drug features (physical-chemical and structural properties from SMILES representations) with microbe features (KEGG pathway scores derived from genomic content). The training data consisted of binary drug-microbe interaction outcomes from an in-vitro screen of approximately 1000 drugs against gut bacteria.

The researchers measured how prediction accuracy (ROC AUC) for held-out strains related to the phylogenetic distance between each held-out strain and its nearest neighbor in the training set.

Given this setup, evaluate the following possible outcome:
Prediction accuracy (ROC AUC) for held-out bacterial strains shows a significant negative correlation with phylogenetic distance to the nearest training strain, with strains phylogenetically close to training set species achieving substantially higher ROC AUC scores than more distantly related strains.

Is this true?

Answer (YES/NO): YES